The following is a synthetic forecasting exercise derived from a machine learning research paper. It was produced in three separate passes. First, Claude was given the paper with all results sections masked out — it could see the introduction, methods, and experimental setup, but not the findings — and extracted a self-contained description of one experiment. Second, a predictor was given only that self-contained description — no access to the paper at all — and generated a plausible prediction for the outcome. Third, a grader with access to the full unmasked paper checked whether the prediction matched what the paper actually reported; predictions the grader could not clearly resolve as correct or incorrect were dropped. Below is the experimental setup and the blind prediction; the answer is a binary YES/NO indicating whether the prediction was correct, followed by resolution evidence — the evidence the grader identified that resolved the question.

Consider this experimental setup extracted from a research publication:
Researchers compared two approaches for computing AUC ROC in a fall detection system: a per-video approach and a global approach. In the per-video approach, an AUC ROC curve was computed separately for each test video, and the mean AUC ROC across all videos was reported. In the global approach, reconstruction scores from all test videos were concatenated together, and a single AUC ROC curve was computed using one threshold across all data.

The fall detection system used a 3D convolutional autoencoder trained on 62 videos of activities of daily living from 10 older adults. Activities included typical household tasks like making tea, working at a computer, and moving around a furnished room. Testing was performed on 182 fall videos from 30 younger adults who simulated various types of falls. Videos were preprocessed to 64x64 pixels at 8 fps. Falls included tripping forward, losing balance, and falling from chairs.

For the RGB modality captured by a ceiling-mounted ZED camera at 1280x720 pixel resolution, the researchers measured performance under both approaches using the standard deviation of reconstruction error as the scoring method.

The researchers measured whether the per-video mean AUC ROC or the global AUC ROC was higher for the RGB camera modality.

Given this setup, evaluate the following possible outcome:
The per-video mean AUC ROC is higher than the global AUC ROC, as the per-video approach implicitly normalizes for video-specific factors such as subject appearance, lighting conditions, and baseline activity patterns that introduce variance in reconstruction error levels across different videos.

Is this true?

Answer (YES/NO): YES